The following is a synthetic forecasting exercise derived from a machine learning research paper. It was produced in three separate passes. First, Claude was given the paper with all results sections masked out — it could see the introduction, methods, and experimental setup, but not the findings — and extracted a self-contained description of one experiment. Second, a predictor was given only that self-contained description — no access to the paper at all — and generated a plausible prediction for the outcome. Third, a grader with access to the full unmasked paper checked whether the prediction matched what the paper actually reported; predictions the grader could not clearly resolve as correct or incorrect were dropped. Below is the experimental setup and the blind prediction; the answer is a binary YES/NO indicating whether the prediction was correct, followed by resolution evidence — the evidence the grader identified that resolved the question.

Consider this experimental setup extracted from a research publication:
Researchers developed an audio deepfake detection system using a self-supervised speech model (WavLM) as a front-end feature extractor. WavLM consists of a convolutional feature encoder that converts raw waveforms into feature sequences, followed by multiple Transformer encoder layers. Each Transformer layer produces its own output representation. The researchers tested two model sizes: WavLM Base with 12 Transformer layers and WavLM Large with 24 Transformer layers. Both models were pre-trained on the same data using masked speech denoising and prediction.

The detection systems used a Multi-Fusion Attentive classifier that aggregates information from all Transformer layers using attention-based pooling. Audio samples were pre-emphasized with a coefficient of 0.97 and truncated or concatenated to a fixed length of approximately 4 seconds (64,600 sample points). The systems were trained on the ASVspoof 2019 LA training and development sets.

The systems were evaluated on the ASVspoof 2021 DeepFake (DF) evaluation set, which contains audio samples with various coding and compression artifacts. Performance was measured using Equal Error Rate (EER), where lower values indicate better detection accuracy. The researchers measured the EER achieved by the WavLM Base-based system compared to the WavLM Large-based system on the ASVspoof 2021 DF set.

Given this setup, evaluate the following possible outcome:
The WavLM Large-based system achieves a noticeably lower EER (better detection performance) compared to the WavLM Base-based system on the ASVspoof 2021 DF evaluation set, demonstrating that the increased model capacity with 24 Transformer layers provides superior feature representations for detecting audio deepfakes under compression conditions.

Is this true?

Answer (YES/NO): YES